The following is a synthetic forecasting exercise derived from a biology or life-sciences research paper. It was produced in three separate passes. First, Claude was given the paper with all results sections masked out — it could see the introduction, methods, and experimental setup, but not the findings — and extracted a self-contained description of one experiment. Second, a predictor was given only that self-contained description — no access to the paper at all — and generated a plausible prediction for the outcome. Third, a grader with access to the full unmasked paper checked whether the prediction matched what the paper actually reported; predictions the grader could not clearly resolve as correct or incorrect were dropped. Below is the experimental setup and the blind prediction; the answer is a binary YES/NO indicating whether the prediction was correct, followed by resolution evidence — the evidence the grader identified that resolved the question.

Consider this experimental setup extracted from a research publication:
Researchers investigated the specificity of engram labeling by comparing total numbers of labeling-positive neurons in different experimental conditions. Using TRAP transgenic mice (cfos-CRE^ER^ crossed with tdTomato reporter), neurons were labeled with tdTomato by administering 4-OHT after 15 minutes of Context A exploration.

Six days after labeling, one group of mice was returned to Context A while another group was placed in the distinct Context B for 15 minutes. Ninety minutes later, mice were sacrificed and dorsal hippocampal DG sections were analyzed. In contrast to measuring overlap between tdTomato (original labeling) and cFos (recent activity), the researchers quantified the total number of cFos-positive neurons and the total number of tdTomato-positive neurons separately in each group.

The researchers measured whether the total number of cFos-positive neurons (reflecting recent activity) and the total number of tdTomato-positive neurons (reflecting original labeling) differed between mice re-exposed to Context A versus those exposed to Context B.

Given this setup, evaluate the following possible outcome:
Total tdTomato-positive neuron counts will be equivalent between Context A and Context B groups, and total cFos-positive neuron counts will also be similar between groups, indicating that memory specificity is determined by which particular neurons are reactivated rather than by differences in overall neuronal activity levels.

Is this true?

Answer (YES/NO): YES